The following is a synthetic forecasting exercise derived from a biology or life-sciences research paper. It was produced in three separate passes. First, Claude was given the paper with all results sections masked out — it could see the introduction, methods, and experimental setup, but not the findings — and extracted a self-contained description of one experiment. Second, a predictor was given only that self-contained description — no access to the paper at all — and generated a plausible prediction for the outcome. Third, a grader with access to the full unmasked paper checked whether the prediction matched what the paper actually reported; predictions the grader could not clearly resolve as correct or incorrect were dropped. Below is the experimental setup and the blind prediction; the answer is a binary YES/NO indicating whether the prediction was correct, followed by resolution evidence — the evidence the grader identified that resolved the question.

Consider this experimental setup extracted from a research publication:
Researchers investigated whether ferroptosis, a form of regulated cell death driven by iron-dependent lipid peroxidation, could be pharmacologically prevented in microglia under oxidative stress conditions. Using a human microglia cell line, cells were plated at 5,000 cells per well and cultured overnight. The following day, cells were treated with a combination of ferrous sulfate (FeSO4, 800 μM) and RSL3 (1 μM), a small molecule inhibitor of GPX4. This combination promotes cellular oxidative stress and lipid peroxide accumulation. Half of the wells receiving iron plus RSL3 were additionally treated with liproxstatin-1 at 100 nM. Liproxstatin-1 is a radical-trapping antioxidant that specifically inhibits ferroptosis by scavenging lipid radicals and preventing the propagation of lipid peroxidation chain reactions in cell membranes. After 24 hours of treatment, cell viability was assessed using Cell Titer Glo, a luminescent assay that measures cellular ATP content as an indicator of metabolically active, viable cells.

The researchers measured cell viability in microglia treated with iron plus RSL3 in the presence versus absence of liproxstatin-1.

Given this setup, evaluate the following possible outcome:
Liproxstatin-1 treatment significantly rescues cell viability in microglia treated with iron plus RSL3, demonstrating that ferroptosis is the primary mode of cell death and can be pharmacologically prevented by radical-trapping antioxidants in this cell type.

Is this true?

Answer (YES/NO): YES